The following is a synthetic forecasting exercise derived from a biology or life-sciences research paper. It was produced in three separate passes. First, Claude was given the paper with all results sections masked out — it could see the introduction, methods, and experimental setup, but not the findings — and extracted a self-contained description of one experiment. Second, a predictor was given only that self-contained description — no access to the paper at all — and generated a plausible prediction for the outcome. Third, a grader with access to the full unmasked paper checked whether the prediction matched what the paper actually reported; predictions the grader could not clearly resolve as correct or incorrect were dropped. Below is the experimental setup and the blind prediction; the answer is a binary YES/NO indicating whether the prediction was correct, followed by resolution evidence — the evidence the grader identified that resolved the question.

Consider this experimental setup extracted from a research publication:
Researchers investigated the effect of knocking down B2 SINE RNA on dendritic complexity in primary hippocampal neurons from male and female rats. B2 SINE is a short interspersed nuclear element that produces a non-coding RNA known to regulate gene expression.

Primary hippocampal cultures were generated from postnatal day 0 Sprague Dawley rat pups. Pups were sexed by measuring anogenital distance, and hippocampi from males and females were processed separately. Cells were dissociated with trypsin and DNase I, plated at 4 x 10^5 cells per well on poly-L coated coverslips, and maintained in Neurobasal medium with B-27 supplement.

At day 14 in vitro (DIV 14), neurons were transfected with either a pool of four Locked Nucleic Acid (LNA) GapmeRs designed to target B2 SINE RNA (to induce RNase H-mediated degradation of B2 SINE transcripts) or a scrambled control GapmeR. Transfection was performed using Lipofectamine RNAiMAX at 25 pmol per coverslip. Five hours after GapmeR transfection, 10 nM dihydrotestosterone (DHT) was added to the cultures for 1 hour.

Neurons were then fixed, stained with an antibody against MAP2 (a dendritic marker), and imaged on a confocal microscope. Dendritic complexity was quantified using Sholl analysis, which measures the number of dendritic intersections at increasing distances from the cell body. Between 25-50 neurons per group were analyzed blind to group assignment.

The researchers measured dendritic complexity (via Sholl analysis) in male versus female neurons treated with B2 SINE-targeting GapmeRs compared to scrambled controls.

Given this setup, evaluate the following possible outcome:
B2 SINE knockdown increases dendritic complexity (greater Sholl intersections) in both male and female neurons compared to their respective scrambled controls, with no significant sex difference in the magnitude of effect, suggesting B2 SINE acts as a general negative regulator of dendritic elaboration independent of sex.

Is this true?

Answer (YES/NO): NO